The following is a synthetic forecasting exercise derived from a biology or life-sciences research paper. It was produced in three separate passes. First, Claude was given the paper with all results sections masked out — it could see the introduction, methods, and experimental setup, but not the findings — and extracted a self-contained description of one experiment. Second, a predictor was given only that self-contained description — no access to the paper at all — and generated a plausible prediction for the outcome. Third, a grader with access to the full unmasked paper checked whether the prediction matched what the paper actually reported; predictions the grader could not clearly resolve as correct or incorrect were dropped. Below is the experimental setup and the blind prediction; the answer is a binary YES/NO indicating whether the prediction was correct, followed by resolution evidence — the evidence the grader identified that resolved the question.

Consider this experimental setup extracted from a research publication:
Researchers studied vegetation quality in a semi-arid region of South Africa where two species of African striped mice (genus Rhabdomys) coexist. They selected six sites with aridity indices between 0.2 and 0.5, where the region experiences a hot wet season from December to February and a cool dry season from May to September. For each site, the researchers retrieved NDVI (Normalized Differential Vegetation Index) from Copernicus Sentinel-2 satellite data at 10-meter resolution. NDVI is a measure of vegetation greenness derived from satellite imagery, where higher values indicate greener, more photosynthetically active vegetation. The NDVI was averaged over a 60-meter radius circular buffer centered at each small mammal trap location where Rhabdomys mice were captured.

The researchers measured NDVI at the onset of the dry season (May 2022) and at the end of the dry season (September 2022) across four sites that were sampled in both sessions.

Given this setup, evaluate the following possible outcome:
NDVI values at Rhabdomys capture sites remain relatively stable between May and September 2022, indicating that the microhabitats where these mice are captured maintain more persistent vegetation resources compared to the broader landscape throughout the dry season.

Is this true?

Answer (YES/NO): NO